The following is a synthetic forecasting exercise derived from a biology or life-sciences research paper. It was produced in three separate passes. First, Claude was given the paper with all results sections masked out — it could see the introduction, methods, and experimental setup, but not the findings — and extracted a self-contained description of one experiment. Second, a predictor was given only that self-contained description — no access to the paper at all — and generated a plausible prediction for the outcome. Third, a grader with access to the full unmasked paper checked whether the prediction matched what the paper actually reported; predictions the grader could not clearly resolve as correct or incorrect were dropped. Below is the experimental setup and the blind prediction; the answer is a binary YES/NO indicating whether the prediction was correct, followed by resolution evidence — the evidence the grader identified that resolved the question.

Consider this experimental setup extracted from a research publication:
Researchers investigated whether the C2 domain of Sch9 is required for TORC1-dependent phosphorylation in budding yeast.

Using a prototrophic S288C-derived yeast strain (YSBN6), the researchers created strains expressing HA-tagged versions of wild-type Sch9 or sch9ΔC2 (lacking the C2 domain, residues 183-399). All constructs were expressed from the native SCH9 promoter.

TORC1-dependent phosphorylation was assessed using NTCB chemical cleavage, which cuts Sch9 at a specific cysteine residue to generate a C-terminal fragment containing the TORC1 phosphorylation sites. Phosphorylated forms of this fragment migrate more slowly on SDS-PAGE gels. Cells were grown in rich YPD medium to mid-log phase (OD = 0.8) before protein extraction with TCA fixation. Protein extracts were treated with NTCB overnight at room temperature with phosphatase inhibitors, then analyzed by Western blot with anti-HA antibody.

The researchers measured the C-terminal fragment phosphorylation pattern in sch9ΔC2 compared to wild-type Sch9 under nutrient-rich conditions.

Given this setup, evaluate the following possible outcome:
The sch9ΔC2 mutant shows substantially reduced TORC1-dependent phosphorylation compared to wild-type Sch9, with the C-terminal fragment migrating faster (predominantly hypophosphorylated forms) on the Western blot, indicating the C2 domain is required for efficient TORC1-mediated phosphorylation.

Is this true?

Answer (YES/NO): NO